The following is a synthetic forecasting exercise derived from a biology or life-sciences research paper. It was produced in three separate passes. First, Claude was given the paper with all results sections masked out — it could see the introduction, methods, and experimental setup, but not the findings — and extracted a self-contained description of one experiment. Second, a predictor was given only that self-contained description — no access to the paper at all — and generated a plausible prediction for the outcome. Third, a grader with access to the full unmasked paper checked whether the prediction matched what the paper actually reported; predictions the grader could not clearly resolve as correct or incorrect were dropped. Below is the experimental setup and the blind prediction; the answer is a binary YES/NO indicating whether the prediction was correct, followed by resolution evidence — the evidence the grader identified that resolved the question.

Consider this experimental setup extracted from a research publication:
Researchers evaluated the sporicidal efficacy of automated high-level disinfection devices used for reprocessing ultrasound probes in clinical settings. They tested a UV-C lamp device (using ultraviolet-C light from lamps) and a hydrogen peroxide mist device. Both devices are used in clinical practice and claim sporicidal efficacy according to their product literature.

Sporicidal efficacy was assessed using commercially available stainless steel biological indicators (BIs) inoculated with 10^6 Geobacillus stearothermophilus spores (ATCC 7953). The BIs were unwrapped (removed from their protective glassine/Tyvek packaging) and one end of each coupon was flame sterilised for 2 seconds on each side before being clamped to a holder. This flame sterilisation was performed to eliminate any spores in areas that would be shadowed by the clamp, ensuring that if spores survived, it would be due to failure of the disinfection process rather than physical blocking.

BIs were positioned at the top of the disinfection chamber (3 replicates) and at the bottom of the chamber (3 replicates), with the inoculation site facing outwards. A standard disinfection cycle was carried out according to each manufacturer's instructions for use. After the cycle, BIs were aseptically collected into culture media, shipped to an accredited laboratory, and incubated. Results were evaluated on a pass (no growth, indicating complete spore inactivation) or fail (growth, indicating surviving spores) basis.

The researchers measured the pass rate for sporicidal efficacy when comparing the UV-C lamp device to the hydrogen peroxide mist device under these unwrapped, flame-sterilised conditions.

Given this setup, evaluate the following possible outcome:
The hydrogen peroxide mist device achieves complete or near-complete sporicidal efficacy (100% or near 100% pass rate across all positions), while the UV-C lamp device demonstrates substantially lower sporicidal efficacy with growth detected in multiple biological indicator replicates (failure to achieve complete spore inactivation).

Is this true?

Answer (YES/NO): YES